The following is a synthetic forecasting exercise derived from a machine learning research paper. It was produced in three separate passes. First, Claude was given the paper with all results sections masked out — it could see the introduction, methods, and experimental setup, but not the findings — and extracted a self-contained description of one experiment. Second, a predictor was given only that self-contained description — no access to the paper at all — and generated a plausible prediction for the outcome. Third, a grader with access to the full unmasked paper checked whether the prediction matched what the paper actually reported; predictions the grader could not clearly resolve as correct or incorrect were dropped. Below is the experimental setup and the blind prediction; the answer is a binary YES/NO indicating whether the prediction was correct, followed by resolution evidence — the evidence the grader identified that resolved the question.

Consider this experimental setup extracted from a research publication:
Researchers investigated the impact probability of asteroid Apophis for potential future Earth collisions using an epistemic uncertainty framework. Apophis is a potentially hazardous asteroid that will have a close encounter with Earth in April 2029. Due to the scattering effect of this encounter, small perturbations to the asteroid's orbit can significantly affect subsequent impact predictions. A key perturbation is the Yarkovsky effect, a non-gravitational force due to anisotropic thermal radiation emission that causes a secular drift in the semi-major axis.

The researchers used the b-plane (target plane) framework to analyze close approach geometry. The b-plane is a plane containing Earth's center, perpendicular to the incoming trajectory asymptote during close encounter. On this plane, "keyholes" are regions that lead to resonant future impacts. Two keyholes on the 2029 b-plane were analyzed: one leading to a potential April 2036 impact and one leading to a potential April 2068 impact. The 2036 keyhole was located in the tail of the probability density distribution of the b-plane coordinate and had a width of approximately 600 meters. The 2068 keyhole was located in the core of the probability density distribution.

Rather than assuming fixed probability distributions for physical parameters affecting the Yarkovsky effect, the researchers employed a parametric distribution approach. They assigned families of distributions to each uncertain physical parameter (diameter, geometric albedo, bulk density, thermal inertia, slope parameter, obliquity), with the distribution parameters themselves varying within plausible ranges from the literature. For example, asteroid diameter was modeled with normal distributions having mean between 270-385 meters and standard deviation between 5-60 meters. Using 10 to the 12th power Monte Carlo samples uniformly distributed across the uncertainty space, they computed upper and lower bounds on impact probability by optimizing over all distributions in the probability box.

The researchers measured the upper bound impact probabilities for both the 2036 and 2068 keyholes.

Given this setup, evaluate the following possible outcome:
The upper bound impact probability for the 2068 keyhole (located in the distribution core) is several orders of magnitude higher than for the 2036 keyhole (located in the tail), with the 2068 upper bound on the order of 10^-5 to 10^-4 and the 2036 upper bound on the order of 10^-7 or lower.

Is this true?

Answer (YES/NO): NO